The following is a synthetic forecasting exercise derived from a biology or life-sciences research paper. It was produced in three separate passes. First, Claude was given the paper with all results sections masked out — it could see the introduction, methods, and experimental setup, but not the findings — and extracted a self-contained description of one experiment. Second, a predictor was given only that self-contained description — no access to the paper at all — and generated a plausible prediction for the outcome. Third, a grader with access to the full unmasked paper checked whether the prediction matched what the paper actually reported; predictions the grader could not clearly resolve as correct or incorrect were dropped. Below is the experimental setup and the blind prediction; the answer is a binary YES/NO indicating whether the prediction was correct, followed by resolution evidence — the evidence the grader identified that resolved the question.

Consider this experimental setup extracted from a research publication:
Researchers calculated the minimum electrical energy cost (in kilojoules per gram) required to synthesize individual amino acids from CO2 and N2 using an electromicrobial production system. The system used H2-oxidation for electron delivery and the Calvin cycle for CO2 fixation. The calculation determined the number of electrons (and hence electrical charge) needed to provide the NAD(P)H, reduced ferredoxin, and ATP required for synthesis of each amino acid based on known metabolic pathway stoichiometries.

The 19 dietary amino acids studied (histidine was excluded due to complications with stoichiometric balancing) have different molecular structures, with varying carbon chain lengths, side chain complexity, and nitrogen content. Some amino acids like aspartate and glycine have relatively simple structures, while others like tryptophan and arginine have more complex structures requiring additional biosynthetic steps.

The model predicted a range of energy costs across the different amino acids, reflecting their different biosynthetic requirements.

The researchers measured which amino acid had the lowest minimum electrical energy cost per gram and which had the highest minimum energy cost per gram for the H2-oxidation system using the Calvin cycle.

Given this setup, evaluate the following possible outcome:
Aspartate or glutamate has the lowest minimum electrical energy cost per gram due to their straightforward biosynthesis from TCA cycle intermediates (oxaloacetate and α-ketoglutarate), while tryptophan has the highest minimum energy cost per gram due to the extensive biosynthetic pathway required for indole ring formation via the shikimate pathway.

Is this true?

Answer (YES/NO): NO